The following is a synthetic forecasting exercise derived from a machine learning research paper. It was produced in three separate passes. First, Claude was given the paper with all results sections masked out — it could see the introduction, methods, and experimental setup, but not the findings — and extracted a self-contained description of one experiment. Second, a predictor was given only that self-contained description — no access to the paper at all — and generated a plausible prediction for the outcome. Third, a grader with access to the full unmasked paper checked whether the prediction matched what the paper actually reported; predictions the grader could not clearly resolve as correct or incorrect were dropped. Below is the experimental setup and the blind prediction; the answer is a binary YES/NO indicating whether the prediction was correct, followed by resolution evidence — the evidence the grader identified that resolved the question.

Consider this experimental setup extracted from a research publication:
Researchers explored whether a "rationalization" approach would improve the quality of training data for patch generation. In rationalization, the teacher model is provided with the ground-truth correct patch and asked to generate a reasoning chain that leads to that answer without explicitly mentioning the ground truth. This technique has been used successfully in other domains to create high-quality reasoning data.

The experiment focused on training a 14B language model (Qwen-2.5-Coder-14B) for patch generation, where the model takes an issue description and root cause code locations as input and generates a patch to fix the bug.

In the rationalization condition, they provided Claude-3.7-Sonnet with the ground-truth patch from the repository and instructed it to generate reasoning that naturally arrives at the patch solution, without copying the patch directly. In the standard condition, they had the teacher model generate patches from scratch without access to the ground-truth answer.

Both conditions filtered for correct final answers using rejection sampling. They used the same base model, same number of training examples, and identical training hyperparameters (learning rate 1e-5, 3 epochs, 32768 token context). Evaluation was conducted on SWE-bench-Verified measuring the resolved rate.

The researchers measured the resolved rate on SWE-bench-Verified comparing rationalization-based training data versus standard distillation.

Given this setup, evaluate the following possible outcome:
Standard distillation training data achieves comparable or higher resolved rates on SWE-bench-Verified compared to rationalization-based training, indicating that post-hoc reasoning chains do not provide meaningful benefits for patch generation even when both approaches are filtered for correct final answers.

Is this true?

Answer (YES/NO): YES